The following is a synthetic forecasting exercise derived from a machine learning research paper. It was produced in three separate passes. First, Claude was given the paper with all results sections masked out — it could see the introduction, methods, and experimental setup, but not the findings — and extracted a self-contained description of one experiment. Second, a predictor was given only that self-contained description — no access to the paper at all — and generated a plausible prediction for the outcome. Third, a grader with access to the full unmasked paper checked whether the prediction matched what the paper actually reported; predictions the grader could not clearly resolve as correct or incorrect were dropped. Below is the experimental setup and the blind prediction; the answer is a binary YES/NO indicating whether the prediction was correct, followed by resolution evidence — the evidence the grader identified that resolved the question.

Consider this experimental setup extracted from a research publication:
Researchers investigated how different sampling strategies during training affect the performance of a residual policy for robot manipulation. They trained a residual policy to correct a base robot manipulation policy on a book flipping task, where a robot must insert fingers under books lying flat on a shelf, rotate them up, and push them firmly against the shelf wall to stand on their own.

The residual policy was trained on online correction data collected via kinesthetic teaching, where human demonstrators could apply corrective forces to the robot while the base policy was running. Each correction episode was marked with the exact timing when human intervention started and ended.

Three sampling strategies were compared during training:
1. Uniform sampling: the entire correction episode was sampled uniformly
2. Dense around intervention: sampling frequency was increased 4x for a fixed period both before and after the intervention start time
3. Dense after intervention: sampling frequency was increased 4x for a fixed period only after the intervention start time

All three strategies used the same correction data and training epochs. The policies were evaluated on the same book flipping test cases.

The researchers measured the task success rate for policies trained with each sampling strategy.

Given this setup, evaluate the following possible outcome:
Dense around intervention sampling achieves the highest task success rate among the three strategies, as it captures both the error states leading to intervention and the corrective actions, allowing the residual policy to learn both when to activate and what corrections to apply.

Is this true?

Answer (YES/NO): NO